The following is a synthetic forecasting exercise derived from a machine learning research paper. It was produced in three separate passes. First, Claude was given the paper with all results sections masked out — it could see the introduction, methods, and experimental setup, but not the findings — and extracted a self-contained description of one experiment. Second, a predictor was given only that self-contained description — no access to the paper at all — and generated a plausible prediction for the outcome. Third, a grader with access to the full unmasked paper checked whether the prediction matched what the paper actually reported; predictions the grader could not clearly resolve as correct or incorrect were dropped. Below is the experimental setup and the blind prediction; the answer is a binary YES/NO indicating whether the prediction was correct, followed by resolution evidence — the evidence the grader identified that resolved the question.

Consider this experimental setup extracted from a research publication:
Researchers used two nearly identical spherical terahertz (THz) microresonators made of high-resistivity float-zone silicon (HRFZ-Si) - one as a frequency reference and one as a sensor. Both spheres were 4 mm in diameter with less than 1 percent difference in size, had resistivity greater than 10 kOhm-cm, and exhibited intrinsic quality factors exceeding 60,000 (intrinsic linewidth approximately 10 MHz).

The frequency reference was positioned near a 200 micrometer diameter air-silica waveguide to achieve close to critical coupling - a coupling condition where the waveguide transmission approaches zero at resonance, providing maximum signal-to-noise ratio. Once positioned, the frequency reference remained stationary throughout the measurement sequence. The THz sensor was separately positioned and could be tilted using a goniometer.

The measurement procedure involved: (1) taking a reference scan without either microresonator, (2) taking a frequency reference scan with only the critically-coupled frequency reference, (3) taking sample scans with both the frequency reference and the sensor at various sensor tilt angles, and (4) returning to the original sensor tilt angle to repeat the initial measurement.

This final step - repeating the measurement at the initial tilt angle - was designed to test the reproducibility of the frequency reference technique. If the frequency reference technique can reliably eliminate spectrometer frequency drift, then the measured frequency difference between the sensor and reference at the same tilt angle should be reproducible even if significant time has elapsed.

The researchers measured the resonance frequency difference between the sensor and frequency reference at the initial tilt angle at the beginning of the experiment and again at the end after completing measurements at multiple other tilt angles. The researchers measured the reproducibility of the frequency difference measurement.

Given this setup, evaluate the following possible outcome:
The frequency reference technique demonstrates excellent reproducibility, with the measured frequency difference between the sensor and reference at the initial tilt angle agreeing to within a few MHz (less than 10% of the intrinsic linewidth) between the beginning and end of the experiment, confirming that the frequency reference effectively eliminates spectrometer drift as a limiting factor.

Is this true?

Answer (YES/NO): YES